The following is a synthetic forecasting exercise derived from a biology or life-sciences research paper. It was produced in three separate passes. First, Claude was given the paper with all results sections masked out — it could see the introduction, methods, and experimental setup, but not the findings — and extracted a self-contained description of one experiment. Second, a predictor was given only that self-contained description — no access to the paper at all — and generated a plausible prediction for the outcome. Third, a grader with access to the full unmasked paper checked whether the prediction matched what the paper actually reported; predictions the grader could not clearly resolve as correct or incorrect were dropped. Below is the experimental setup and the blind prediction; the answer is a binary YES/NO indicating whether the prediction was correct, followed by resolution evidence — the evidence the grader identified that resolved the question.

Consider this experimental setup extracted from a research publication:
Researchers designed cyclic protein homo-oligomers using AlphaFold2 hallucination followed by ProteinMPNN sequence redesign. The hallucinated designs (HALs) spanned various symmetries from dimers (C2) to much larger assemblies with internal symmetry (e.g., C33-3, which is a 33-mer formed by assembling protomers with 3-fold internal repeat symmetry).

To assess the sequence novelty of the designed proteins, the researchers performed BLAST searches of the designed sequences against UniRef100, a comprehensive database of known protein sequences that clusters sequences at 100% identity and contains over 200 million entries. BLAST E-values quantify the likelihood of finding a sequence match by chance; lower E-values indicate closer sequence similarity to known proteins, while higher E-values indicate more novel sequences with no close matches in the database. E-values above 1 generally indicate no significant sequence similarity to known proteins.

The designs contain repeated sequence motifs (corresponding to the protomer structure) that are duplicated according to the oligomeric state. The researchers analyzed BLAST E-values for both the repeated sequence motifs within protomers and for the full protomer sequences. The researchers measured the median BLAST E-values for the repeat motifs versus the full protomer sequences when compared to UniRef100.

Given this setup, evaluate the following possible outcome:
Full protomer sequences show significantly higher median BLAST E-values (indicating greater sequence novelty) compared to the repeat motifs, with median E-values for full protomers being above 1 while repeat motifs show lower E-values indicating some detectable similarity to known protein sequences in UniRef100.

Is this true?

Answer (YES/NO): NO